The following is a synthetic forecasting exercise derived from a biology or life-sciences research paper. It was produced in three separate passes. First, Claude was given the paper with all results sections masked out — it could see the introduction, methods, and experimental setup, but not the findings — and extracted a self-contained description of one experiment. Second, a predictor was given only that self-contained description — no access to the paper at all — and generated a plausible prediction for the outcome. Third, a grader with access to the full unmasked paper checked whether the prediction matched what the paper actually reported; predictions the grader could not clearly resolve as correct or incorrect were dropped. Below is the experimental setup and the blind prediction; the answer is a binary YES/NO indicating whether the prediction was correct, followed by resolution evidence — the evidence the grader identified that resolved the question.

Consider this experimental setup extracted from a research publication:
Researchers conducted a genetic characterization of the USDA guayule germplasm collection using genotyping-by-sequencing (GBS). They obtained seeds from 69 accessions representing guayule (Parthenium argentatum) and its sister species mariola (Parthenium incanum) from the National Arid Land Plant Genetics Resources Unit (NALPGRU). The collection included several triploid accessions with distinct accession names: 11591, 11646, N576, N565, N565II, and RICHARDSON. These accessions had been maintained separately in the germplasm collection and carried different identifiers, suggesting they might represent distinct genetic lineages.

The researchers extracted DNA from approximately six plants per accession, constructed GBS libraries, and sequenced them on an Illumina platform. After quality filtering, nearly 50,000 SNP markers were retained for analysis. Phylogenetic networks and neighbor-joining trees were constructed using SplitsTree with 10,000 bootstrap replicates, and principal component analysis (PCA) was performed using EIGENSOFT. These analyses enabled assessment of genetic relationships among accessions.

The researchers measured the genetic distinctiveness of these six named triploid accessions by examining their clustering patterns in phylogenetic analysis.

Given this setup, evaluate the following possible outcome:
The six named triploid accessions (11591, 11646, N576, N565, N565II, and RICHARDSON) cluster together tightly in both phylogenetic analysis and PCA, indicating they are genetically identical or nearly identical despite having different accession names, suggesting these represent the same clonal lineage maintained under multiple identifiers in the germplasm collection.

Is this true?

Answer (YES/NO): YES